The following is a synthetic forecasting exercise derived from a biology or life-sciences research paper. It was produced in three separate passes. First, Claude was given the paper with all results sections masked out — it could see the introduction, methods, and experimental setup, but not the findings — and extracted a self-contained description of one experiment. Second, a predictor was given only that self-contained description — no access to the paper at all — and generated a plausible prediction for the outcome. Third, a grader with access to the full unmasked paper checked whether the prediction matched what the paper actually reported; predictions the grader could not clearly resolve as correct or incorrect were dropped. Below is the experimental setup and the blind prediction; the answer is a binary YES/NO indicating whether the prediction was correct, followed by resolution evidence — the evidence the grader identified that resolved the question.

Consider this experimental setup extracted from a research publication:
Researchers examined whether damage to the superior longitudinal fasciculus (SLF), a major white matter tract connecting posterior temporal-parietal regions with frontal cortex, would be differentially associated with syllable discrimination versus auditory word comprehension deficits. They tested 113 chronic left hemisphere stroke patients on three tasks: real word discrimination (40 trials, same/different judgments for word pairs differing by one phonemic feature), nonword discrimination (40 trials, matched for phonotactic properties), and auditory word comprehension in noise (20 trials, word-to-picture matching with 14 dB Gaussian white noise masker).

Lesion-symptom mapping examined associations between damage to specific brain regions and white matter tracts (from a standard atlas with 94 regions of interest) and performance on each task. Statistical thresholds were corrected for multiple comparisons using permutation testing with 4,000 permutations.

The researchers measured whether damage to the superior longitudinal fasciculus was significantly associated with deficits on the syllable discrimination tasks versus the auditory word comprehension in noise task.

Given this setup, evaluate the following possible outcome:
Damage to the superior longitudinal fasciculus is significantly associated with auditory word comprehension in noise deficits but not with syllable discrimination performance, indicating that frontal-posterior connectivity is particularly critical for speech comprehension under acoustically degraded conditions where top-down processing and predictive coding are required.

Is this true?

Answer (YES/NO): NO